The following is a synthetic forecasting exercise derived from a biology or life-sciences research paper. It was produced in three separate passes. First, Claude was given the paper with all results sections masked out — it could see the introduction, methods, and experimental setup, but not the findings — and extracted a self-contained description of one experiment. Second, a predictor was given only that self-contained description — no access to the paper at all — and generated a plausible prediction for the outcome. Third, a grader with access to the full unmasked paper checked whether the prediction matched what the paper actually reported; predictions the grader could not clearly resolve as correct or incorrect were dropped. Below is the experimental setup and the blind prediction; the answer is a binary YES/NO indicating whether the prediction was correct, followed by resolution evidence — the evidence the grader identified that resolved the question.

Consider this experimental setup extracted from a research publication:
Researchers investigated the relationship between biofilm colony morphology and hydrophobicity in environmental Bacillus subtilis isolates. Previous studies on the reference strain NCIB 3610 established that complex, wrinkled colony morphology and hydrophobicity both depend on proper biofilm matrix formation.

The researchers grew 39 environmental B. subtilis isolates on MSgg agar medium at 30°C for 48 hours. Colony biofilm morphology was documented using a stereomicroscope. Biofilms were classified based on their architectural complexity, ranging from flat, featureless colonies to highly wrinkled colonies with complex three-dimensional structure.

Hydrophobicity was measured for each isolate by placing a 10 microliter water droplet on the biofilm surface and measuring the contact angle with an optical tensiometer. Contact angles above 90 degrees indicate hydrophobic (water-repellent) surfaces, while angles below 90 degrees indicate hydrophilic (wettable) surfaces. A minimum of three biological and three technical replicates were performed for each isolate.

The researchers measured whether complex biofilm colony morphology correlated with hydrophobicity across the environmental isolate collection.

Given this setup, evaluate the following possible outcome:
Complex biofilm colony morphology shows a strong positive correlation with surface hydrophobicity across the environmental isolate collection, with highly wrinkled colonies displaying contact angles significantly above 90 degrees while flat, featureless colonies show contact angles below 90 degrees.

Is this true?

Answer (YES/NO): NO